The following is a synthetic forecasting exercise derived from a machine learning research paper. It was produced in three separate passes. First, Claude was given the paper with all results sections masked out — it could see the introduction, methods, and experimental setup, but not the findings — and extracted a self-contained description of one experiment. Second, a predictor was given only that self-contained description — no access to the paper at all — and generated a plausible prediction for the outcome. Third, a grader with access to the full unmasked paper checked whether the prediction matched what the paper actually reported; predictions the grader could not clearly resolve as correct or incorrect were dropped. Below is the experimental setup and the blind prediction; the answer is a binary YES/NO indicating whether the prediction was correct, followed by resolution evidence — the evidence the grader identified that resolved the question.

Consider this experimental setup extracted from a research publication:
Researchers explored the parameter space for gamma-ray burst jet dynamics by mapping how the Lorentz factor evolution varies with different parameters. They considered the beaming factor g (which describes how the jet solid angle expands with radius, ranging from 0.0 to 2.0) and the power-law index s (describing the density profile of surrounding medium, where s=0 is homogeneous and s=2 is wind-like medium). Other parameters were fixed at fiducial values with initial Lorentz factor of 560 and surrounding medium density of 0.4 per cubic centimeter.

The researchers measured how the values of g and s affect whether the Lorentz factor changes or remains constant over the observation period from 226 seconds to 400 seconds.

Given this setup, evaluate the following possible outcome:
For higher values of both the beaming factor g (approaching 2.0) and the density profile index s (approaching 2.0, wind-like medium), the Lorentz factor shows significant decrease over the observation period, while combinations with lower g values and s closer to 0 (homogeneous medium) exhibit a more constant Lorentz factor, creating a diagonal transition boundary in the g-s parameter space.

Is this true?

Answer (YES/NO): NO